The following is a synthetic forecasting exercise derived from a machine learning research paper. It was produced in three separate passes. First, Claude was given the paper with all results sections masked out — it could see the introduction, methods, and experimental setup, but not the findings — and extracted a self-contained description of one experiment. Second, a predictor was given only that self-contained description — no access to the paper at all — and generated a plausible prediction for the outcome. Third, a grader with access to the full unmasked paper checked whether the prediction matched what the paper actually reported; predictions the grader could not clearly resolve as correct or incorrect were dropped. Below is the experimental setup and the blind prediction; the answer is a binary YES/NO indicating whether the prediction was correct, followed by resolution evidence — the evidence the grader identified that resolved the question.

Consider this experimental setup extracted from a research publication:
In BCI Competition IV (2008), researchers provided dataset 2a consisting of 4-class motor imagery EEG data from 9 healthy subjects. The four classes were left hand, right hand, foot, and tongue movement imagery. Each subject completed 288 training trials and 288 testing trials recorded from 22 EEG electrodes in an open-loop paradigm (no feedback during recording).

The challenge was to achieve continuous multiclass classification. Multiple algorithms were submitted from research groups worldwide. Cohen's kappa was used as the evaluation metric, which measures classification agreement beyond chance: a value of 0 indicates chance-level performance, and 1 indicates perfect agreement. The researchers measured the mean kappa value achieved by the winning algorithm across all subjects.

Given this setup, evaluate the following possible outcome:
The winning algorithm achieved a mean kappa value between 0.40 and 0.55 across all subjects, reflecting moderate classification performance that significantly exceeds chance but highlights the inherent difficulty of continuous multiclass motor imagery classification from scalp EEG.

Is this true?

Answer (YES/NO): NO